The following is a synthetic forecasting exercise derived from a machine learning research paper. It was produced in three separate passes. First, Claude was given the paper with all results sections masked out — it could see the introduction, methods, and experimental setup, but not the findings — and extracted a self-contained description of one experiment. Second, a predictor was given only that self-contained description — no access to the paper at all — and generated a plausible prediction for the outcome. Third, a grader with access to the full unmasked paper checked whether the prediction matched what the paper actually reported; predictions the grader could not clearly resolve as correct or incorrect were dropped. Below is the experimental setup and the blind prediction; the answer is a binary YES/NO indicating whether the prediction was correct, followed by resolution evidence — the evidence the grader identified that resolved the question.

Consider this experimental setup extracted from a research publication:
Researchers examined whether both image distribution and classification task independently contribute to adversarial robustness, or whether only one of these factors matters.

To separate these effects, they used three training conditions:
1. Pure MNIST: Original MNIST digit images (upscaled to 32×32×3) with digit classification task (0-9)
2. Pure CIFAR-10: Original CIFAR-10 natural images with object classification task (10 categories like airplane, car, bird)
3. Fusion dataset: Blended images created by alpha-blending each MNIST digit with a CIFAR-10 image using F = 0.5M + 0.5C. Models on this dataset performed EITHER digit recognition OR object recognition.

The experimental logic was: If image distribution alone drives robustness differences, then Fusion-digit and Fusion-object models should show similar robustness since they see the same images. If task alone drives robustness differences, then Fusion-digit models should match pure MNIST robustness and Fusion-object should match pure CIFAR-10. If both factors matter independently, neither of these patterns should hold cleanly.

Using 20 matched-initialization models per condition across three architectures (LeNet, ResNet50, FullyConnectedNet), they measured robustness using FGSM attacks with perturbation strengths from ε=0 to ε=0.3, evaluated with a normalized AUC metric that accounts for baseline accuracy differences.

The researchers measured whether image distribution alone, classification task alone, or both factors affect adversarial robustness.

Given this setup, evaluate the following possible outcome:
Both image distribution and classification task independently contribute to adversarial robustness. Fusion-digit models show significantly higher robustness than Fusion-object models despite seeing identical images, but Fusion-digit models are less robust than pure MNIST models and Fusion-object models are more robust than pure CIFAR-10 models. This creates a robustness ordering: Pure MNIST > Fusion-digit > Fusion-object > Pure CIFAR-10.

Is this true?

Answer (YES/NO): NO